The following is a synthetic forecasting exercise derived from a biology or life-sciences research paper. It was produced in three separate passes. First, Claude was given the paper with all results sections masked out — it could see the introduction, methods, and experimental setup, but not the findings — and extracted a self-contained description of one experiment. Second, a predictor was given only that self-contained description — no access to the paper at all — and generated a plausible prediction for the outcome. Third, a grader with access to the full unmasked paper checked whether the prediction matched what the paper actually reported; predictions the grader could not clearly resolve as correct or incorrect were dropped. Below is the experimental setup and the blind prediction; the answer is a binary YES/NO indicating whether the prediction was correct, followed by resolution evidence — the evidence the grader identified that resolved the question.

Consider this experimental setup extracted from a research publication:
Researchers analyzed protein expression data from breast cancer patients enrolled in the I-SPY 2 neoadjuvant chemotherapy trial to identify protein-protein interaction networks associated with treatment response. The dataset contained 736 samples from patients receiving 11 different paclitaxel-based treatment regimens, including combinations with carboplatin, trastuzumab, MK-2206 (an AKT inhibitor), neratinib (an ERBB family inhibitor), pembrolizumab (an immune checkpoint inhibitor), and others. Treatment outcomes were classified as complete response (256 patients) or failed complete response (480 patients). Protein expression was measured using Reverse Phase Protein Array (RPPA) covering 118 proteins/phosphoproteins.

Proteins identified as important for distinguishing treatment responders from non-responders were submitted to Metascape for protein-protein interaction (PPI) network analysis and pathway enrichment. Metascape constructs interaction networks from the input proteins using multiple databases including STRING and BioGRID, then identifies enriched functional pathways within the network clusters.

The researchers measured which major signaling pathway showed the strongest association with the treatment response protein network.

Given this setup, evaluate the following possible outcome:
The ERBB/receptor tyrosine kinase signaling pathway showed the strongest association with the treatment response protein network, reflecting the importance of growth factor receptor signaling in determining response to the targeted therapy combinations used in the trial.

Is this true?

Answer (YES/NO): NO